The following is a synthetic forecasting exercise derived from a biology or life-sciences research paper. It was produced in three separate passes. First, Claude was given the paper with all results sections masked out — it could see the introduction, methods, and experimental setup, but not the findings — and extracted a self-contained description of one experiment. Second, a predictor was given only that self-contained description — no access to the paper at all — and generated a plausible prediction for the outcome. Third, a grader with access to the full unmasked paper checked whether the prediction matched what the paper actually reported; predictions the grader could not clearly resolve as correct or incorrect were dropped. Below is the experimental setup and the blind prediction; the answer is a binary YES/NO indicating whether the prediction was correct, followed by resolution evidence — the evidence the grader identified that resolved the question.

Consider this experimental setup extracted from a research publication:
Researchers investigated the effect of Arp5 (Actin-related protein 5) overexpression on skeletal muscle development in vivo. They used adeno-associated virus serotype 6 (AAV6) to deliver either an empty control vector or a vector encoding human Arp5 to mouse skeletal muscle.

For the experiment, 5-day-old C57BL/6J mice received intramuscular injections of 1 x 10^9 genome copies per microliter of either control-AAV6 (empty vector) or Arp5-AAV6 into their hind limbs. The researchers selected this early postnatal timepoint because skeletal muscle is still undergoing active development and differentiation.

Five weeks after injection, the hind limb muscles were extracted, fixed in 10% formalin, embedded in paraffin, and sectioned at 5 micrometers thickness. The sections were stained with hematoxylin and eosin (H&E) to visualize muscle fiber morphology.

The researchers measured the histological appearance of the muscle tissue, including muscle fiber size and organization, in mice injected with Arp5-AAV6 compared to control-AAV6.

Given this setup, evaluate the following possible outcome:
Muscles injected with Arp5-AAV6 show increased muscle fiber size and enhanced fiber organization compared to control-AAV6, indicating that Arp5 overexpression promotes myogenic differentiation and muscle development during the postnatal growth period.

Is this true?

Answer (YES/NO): NO